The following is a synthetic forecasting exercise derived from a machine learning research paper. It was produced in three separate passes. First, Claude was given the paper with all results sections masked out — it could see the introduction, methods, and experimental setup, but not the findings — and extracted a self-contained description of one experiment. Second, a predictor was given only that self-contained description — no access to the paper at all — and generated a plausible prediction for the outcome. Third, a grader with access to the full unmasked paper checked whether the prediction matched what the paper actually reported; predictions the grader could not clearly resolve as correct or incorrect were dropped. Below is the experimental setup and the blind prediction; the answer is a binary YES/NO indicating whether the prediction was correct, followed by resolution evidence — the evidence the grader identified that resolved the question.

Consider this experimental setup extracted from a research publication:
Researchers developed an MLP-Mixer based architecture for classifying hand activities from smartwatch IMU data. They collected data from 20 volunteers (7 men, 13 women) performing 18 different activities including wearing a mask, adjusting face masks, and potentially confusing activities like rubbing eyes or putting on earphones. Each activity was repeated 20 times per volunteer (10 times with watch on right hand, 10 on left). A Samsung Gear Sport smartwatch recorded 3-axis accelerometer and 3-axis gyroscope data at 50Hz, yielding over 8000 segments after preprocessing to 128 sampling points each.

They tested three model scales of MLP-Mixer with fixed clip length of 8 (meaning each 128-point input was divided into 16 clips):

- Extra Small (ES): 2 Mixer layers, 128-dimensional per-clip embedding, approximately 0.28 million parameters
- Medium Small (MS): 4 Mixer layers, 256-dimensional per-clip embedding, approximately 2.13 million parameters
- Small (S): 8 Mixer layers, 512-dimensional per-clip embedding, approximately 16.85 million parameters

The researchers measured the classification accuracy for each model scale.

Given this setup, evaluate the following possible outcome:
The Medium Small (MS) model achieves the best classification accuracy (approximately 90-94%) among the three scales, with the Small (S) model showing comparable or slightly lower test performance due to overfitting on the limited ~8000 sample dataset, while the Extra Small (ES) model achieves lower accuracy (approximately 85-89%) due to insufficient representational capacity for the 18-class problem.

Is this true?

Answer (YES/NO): NO